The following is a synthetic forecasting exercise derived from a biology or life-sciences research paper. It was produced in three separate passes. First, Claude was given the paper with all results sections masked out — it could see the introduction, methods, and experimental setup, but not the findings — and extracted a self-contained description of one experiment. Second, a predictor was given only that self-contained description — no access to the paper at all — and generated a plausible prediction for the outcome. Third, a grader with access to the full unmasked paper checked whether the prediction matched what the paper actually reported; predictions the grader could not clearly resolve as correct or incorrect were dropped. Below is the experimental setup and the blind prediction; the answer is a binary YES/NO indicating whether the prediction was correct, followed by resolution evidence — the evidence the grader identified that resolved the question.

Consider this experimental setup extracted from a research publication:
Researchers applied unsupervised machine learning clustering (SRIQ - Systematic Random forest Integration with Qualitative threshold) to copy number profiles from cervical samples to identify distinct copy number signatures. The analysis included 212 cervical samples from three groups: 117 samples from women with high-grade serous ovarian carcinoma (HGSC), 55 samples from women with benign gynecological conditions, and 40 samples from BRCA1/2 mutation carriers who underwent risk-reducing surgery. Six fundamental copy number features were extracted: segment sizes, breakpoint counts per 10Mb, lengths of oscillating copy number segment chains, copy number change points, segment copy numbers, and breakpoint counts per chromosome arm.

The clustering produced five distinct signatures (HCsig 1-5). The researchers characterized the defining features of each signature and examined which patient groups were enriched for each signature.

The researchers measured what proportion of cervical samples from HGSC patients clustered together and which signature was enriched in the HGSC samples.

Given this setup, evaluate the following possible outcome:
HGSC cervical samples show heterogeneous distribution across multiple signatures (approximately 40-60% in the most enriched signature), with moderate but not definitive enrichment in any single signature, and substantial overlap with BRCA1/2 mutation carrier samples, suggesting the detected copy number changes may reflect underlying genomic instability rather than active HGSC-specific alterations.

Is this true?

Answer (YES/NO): NO